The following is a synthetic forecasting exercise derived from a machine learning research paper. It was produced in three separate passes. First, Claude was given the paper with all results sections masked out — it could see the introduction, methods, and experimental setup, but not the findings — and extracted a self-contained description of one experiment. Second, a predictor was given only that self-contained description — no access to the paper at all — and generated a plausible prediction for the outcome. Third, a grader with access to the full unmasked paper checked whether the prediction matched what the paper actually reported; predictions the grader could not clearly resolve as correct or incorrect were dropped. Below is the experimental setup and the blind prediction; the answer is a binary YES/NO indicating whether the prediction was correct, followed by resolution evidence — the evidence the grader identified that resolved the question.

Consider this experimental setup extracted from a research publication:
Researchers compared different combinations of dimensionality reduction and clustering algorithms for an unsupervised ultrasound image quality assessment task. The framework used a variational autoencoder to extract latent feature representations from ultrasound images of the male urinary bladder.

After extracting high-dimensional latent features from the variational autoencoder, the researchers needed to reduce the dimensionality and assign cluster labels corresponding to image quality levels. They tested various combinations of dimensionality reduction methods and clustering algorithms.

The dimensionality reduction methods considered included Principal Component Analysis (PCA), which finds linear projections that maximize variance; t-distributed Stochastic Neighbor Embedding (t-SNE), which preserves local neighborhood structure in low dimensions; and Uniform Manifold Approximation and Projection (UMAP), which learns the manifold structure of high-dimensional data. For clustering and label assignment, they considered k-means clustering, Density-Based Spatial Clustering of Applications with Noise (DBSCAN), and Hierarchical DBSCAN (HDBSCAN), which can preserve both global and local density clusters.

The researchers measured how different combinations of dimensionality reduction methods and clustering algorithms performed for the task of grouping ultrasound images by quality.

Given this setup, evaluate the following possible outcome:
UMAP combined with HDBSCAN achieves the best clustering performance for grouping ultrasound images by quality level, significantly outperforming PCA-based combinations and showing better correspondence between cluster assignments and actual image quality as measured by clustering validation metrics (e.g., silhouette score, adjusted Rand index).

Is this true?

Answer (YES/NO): YES